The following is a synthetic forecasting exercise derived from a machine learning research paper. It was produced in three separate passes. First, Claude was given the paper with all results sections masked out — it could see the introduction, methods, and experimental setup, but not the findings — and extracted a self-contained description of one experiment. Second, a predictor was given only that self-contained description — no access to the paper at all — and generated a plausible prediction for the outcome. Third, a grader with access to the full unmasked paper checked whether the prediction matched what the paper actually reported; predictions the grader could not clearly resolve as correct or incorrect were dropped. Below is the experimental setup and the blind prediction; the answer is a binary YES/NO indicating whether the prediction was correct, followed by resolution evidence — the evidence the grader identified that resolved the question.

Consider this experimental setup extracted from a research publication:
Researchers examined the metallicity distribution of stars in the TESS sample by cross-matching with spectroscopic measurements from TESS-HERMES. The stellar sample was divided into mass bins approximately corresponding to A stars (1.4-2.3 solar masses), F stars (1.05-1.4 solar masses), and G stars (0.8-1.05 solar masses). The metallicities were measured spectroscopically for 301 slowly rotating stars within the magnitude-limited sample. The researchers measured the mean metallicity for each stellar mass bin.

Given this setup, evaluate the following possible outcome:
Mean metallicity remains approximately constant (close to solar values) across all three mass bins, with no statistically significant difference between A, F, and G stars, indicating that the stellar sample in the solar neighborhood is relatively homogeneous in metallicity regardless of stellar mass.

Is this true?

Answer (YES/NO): NO